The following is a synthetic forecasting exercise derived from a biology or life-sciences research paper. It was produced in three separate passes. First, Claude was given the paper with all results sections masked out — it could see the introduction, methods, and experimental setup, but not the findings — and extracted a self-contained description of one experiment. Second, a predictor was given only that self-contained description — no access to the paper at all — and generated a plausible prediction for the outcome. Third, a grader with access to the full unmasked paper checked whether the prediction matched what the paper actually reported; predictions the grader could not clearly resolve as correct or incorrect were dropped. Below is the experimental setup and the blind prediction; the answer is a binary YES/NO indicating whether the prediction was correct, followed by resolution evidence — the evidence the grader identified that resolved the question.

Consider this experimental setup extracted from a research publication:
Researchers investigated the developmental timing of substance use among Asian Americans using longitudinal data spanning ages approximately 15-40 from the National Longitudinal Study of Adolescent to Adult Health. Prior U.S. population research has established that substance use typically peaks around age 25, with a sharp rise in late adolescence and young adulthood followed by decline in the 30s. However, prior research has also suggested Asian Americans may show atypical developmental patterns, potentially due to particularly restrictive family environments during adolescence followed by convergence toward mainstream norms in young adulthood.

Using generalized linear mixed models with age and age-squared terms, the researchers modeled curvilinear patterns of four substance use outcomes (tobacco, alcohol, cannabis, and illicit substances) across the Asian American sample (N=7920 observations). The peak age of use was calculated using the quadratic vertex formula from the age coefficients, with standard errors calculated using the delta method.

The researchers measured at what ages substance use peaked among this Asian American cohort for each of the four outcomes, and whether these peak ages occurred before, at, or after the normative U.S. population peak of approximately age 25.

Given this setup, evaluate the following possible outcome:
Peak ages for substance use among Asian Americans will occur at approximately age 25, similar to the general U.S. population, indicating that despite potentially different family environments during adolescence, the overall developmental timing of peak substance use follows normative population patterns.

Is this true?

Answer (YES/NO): NO